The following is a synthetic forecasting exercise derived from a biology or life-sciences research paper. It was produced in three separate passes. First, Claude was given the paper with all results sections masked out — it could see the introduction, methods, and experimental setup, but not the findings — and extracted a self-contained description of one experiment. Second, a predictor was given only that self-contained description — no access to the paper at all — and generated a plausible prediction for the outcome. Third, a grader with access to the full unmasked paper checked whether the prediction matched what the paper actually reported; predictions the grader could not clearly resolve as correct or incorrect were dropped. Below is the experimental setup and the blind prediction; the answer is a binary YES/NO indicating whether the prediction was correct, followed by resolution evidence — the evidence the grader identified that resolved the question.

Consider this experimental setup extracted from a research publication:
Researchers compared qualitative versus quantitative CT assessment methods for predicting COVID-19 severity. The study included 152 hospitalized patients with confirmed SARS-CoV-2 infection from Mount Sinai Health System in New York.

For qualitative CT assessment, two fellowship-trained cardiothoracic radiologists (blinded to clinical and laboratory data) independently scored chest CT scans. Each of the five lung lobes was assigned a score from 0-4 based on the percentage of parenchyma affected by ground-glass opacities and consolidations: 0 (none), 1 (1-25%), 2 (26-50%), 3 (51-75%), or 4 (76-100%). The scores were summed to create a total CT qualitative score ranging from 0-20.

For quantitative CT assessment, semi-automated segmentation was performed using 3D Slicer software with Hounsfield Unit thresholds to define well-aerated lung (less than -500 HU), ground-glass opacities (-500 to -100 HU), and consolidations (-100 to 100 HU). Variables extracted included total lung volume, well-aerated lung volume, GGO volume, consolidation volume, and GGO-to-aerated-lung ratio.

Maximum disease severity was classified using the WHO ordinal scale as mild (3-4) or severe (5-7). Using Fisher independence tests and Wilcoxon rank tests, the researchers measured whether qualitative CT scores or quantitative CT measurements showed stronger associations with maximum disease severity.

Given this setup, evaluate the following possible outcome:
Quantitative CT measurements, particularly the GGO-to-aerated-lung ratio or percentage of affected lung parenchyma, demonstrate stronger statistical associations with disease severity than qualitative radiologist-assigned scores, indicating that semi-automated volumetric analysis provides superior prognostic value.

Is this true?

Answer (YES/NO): YES